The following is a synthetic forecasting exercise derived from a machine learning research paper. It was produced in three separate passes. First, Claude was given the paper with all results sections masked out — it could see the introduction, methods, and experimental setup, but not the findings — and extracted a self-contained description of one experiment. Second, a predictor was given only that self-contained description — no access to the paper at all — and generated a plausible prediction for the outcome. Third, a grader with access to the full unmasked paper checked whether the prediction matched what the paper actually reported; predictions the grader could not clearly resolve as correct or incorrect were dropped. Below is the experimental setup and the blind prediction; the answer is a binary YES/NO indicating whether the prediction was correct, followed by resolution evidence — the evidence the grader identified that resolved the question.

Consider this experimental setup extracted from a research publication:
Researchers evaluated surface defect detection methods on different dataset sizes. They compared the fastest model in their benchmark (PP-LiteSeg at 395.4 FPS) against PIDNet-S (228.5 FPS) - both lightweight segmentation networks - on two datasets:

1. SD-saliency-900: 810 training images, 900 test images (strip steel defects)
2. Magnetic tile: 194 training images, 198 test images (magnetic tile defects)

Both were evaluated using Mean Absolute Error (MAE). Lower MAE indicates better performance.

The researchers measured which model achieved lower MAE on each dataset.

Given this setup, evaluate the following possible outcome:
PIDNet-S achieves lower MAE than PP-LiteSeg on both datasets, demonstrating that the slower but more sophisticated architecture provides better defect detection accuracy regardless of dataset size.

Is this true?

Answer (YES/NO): NO